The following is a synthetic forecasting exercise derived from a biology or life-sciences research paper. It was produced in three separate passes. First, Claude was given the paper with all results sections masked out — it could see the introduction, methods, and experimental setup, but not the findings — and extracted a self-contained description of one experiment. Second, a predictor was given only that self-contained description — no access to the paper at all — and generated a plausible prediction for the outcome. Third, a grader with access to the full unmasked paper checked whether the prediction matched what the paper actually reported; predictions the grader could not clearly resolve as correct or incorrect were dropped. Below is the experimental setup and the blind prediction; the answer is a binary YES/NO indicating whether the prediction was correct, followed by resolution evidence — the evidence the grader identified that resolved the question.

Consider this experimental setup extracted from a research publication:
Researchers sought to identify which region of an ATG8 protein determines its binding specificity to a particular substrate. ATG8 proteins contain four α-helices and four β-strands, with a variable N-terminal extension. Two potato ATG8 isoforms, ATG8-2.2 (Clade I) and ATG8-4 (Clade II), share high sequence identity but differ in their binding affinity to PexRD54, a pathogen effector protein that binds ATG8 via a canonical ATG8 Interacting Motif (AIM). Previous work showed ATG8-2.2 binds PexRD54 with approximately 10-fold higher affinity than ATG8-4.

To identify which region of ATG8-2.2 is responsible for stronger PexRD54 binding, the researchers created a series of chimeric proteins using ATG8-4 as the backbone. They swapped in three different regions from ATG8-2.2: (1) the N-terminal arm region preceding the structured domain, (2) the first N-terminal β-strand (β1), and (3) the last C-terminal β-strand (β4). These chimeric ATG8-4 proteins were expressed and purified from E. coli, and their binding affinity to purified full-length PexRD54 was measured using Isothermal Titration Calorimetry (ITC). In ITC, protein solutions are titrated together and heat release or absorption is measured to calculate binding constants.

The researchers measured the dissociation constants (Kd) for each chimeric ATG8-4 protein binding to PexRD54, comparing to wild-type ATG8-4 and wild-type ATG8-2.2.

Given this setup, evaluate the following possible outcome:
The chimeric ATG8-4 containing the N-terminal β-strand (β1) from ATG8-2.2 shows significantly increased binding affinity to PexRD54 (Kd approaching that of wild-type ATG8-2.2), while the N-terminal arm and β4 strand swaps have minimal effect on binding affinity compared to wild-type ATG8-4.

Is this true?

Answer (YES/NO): YES